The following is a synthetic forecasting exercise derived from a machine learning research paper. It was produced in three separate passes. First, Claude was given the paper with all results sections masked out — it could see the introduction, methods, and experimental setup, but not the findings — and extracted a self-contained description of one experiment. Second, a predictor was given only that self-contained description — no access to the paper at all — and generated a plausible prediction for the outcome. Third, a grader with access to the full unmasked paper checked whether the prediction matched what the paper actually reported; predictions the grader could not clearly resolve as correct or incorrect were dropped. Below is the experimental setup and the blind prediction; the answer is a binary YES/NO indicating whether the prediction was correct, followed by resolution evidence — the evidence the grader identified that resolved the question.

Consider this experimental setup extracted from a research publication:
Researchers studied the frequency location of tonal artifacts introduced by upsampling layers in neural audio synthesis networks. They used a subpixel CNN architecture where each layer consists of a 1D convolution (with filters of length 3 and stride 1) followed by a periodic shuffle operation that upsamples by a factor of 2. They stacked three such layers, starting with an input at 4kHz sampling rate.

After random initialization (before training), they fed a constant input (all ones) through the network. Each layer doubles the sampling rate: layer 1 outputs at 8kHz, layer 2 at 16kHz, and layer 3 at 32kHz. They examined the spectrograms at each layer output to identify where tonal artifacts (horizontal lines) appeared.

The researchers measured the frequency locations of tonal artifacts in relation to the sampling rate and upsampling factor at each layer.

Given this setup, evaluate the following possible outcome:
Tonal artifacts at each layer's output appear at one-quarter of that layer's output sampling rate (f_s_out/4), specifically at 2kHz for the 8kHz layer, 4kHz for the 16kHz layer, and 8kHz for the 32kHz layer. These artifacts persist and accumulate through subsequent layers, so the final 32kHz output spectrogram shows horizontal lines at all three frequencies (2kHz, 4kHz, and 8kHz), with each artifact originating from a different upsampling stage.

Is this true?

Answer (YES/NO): NO